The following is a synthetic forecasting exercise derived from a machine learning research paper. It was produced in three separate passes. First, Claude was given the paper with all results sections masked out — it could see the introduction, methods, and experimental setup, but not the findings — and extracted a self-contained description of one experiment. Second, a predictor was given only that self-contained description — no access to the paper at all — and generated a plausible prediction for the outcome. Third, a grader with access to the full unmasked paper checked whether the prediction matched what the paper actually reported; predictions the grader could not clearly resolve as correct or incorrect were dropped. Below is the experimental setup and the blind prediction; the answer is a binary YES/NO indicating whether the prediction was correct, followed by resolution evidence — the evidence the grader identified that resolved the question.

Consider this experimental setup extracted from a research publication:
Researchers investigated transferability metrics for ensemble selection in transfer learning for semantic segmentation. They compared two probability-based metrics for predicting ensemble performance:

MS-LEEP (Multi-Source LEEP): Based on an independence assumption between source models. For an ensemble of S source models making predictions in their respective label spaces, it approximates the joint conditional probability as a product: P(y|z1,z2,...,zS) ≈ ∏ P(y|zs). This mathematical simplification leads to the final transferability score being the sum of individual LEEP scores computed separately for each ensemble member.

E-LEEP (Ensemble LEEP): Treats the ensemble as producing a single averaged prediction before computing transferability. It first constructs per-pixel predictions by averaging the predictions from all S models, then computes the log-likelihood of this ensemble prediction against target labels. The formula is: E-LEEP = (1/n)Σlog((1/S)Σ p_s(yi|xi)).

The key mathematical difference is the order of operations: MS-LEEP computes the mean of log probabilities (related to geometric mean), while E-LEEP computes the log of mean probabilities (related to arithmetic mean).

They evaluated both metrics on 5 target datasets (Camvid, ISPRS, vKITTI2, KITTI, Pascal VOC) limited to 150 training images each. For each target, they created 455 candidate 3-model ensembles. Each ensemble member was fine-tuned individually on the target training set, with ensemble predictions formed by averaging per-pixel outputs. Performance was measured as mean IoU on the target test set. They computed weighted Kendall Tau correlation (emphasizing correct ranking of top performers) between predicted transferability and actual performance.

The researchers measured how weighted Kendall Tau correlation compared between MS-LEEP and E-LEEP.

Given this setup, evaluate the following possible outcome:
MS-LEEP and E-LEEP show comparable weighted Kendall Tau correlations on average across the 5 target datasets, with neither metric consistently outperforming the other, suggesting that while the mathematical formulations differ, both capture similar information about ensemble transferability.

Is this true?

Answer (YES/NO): YES